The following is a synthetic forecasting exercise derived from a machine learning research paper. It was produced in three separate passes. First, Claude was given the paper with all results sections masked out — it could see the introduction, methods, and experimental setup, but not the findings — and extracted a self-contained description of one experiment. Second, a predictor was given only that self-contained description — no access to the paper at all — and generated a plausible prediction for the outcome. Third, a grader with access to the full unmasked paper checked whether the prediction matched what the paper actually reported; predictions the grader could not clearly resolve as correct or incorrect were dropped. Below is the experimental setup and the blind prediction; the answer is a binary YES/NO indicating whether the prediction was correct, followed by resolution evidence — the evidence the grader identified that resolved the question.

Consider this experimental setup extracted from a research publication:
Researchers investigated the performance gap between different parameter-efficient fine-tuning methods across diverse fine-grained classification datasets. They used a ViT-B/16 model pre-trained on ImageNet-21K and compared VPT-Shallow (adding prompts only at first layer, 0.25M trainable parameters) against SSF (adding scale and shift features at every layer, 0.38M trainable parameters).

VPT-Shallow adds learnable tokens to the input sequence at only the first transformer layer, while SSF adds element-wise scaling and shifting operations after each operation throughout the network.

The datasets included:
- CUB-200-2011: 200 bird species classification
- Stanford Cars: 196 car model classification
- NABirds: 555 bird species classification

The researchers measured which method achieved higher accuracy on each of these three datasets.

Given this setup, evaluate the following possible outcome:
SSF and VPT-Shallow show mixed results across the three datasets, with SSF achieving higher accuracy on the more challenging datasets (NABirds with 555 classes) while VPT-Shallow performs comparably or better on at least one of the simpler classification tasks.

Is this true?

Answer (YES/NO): NO